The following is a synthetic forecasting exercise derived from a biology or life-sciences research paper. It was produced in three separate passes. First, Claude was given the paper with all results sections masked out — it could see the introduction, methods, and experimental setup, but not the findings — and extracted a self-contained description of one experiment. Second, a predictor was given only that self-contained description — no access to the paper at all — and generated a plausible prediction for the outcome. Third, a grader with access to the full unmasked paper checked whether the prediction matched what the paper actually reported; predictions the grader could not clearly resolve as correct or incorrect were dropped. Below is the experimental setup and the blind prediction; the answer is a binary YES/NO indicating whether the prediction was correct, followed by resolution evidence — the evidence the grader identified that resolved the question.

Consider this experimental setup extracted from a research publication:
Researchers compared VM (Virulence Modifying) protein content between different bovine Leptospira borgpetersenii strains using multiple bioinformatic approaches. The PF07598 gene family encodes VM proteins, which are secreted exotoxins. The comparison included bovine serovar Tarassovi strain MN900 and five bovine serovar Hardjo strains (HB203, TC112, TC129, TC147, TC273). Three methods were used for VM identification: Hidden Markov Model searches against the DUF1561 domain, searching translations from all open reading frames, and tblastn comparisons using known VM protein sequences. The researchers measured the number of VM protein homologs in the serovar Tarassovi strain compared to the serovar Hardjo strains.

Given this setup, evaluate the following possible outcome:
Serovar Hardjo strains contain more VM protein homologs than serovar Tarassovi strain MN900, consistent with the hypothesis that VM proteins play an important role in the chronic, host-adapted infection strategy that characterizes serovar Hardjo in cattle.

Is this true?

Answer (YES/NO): YES